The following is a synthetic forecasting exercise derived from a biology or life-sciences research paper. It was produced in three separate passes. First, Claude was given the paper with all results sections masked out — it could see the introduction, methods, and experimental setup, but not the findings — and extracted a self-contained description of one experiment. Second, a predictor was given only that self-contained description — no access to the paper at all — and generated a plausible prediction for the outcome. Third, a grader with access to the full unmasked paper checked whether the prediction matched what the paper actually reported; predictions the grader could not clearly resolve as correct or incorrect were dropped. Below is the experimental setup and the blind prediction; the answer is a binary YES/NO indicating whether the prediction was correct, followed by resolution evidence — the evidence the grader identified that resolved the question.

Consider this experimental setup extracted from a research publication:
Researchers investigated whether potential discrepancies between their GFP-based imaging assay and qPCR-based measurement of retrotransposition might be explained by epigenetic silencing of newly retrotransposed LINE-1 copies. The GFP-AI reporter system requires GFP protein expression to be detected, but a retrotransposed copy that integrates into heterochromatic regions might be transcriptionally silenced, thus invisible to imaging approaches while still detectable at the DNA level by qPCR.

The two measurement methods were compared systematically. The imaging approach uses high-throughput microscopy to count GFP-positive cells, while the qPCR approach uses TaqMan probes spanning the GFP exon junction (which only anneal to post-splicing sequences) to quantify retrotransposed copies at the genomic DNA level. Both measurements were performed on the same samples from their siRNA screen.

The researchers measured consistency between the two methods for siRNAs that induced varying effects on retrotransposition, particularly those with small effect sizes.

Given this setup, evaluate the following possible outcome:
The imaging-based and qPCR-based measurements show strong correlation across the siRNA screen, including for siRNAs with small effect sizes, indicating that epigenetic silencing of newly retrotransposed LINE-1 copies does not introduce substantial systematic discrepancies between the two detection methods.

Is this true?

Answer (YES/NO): NO